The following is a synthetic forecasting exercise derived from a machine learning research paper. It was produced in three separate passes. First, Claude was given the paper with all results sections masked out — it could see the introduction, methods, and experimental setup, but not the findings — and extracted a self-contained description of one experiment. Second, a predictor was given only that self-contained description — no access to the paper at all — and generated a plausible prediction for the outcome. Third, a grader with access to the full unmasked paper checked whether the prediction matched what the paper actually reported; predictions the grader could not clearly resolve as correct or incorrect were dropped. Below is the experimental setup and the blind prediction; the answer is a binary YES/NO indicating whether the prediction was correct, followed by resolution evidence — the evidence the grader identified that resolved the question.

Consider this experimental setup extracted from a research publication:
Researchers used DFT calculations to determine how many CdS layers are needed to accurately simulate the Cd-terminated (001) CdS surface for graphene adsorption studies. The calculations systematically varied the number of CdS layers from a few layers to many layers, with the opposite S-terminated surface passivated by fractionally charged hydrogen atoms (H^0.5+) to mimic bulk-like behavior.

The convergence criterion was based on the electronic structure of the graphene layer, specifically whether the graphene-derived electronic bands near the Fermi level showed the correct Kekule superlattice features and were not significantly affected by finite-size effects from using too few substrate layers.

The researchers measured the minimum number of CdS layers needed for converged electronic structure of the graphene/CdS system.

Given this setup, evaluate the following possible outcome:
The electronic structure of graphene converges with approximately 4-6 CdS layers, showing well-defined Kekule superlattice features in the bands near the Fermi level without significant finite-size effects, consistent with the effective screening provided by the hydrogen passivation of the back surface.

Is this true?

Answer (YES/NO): YES